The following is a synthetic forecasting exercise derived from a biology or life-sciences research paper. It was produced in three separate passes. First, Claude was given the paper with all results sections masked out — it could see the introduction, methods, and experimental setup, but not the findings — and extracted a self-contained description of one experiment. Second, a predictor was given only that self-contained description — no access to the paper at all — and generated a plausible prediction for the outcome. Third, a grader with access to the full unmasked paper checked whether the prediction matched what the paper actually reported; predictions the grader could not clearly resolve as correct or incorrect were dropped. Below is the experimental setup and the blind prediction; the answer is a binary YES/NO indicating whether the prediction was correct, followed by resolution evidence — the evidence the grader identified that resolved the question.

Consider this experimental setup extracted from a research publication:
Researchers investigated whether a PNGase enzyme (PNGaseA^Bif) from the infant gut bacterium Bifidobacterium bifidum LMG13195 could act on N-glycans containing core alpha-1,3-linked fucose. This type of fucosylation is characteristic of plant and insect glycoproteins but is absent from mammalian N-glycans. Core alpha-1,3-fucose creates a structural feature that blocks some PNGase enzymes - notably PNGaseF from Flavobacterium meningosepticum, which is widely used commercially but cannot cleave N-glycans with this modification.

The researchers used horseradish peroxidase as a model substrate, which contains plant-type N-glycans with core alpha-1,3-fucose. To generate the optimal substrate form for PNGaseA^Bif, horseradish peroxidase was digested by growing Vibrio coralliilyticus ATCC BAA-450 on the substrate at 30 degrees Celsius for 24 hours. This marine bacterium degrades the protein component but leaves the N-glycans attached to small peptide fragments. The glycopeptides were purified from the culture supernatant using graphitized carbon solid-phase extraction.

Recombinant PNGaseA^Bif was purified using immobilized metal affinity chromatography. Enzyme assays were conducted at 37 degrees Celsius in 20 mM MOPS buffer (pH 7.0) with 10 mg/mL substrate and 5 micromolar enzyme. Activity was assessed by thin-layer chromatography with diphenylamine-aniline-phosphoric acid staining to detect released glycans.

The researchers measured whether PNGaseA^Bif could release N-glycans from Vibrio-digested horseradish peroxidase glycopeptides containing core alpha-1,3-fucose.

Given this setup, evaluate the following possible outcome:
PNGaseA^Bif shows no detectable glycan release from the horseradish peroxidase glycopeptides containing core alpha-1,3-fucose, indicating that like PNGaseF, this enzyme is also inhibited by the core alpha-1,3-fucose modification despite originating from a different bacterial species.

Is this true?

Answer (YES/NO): NO